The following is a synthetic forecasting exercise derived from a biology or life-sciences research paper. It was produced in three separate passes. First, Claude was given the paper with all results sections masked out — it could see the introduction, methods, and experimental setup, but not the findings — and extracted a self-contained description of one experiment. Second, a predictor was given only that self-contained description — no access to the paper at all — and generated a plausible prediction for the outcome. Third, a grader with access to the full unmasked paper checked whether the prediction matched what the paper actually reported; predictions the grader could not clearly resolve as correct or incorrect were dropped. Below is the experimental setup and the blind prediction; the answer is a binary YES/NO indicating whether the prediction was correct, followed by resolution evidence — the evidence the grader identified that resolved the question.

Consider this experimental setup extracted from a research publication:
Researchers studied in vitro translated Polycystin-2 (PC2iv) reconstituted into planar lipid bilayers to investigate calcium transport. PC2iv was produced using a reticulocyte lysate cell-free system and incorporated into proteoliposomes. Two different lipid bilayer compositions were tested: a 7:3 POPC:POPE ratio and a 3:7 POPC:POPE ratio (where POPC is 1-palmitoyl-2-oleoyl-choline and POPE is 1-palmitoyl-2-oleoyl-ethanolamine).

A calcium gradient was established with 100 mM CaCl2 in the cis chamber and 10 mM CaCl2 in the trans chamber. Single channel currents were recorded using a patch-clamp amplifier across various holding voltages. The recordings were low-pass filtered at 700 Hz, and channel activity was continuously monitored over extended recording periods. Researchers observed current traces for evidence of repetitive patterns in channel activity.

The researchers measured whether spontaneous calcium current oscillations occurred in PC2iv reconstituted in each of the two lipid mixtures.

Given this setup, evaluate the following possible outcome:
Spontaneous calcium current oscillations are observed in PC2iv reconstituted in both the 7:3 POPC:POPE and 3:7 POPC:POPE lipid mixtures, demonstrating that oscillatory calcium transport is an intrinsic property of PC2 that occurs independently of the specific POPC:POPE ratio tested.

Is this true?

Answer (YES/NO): NO